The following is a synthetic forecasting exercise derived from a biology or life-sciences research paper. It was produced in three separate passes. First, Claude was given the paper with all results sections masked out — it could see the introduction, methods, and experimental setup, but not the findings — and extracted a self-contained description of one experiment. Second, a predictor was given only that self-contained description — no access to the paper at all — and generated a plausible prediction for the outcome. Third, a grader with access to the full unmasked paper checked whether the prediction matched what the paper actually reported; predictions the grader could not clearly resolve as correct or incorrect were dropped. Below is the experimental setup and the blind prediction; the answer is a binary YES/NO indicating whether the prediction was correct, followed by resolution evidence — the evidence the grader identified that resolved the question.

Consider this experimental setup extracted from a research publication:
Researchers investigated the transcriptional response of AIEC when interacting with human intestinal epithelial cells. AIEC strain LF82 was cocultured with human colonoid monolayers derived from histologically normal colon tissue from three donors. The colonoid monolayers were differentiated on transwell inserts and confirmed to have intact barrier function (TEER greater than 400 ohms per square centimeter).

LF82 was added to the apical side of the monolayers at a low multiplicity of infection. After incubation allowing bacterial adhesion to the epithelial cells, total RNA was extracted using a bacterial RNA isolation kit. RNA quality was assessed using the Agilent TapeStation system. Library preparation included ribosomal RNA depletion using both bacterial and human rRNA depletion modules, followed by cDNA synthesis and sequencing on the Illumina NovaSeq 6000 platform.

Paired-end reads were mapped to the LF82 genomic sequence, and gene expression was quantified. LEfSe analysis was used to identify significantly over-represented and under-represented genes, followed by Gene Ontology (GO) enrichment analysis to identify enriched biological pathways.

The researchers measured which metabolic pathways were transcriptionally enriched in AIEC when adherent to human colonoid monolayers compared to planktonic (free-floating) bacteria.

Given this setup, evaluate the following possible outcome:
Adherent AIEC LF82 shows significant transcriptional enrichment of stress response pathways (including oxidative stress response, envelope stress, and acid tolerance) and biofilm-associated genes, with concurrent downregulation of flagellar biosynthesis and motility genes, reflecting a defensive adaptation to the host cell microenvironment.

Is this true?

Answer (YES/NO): NO